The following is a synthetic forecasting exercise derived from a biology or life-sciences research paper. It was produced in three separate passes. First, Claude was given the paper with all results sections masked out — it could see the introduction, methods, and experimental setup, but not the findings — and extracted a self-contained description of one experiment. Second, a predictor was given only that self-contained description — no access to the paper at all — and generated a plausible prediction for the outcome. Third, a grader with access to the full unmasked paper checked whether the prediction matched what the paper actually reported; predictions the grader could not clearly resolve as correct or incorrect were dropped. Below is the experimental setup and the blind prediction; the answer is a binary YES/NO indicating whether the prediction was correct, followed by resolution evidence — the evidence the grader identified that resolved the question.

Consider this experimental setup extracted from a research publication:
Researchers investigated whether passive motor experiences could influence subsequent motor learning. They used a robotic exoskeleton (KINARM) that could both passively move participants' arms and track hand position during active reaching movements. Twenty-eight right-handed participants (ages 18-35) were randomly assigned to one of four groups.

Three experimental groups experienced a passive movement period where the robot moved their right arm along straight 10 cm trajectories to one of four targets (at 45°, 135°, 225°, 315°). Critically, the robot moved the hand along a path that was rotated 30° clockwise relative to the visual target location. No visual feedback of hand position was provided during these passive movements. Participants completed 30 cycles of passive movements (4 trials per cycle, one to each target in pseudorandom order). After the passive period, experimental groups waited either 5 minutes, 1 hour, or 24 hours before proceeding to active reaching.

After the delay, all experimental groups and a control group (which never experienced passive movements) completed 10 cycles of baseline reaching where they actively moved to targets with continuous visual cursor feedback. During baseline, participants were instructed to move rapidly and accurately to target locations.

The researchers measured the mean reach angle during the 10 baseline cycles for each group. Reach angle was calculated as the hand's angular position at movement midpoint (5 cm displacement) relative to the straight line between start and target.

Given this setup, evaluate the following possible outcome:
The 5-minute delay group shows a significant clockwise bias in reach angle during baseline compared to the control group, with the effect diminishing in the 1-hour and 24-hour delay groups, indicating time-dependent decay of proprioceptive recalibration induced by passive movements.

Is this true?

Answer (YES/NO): NO